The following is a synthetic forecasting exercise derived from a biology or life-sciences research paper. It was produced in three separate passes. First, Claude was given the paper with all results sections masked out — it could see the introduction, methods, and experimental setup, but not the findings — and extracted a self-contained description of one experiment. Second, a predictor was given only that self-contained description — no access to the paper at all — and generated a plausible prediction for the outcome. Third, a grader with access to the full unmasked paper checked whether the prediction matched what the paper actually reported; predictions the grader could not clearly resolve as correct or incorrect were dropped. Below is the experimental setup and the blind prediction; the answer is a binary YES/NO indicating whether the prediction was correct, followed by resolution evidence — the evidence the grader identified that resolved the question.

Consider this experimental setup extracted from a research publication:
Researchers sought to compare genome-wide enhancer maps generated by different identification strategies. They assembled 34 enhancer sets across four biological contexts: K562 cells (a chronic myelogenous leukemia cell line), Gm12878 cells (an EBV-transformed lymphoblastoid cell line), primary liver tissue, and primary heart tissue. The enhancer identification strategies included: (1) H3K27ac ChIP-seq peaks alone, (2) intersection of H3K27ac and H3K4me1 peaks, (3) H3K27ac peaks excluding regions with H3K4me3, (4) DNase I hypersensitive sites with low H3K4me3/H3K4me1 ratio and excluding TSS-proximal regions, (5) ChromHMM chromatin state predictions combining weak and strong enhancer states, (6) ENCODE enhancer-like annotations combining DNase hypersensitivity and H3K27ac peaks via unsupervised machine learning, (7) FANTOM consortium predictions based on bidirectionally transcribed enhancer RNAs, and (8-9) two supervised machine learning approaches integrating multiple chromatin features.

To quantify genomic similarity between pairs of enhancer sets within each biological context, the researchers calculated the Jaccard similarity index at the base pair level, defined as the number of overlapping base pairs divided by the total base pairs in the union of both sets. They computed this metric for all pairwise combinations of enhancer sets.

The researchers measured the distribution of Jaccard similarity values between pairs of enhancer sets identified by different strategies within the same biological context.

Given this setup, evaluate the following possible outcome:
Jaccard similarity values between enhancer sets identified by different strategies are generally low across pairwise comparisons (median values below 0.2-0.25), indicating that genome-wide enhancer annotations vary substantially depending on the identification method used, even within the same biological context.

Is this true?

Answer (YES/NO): YES